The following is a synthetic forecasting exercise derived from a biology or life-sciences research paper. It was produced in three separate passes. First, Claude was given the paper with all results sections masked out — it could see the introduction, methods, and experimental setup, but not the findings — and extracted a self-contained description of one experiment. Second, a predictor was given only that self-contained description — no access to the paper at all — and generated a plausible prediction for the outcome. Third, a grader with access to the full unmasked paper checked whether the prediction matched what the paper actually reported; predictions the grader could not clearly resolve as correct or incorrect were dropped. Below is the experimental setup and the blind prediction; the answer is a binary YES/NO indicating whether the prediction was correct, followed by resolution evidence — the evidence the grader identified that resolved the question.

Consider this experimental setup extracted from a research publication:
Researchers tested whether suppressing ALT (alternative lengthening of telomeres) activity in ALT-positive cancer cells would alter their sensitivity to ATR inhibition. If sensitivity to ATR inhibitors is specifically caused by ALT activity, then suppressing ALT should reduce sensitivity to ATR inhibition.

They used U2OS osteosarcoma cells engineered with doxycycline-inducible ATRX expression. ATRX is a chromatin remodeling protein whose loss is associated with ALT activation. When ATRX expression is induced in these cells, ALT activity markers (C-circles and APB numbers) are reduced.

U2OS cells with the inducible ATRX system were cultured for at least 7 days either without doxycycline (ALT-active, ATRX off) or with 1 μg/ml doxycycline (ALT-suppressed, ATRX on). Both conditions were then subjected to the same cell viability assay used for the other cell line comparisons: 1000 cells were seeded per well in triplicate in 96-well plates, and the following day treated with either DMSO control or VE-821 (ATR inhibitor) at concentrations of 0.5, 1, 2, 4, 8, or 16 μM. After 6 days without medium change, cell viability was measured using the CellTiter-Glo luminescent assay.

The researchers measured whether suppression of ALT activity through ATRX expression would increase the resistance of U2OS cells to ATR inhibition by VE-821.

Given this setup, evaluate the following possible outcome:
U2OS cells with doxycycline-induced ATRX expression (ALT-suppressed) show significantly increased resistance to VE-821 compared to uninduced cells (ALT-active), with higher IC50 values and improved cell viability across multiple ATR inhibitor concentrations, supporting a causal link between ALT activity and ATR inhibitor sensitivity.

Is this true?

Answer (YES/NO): NO